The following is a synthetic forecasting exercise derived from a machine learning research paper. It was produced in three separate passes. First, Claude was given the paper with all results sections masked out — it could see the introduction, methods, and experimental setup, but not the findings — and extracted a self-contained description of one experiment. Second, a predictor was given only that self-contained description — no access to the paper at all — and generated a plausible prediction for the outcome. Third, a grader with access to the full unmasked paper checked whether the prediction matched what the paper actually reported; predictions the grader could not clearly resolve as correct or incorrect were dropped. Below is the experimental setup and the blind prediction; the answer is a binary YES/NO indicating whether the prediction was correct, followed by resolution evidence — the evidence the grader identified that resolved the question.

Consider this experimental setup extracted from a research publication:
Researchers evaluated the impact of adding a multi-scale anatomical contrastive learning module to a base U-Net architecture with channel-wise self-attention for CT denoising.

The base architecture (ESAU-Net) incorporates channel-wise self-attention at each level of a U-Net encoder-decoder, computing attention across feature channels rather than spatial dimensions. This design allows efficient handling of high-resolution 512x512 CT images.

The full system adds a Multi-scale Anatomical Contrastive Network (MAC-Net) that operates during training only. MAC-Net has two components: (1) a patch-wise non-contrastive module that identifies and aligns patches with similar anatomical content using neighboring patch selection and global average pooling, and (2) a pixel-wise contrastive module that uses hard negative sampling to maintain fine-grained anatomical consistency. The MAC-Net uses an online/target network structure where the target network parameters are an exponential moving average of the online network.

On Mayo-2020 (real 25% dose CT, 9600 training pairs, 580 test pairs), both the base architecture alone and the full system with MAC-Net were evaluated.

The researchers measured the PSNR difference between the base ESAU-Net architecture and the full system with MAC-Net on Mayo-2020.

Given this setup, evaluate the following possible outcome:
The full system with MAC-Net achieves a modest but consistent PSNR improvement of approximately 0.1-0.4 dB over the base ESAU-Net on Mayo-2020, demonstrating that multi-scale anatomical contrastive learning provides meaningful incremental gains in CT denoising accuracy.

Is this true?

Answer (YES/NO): NO